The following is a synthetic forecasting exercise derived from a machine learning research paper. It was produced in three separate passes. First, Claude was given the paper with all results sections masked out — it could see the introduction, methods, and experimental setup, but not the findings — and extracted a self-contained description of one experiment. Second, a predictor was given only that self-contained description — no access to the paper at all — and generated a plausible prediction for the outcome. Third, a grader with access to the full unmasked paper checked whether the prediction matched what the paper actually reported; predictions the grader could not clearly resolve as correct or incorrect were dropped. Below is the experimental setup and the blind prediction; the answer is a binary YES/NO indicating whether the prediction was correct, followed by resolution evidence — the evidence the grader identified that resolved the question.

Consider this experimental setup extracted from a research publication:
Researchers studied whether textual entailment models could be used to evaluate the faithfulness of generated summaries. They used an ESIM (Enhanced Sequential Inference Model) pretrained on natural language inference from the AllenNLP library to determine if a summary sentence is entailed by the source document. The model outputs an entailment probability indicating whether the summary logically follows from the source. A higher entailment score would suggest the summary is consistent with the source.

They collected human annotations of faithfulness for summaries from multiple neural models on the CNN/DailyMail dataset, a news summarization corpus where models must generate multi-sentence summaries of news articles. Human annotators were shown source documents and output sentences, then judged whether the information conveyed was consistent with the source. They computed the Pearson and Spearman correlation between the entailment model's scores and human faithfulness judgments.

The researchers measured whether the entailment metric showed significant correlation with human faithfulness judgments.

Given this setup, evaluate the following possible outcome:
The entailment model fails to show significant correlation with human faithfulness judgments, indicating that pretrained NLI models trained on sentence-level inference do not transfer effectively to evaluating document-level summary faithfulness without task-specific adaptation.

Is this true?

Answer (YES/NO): YES